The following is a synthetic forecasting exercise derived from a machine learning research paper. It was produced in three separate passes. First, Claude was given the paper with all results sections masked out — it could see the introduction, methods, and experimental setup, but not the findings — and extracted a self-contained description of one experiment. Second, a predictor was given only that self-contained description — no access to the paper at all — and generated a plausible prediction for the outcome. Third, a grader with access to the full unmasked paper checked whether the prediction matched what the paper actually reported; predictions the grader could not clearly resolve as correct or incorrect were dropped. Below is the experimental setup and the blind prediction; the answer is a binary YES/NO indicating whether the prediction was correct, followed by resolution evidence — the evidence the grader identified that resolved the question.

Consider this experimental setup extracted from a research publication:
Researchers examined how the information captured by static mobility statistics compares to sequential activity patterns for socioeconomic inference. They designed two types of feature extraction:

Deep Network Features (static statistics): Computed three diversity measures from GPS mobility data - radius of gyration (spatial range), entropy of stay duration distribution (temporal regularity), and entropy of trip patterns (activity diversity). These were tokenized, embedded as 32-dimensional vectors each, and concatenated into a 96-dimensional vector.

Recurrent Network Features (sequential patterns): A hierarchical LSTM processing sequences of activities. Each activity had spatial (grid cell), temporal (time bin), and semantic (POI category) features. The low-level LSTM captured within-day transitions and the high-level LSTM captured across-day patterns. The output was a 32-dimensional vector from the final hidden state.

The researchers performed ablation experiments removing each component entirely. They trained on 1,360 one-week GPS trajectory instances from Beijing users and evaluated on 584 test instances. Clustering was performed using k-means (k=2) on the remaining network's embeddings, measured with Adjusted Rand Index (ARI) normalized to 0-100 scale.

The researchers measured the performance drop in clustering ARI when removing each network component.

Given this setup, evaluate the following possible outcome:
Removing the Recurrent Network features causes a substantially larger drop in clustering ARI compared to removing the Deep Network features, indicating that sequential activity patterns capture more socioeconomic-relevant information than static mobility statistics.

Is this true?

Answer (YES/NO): YES